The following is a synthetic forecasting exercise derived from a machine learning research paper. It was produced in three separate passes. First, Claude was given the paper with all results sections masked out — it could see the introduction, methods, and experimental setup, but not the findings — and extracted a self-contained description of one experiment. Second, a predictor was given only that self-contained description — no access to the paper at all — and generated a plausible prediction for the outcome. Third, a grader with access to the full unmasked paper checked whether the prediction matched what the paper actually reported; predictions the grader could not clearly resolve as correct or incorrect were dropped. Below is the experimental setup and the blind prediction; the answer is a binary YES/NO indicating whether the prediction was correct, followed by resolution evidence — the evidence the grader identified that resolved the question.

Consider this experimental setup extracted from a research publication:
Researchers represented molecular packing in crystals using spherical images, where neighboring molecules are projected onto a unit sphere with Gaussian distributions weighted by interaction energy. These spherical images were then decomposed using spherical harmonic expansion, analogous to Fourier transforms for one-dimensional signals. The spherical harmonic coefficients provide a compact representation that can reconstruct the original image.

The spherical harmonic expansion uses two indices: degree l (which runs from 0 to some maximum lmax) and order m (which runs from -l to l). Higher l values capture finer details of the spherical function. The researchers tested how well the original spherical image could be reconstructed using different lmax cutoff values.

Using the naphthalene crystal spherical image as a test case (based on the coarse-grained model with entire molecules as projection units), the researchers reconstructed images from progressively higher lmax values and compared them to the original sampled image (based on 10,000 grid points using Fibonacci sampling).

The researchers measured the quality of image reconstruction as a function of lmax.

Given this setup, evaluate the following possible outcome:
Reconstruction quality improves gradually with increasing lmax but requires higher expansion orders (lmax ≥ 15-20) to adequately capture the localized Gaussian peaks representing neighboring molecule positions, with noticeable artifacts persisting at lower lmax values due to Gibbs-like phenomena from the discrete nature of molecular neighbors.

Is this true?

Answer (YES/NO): NO